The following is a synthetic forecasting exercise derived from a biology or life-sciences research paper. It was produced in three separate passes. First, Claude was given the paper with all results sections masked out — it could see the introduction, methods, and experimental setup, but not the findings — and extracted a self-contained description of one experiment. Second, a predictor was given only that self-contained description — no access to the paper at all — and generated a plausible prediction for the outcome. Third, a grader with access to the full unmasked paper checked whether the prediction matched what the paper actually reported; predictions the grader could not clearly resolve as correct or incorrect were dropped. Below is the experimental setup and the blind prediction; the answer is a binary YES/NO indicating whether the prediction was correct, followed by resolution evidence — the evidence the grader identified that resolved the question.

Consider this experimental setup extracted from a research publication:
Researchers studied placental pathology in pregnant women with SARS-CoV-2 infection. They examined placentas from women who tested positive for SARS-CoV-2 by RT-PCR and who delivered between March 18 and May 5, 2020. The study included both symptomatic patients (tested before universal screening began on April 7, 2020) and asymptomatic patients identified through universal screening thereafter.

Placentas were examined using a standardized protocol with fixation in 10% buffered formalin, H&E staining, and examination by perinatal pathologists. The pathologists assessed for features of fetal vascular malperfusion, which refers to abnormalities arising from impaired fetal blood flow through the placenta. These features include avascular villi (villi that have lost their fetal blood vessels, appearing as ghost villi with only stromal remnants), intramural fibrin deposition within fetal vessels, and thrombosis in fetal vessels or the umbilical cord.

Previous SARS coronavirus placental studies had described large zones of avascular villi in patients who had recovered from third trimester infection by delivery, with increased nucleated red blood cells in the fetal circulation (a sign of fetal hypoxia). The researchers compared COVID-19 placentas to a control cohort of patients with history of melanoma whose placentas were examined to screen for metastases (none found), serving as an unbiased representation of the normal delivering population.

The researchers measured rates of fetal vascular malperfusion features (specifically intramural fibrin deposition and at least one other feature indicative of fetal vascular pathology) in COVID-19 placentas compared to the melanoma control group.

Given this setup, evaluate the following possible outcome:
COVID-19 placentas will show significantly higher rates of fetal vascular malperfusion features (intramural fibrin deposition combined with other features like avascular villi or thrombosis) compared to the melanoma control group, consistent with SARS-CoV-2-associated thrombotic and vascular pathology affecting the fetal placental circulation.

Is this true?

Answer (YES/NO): NO